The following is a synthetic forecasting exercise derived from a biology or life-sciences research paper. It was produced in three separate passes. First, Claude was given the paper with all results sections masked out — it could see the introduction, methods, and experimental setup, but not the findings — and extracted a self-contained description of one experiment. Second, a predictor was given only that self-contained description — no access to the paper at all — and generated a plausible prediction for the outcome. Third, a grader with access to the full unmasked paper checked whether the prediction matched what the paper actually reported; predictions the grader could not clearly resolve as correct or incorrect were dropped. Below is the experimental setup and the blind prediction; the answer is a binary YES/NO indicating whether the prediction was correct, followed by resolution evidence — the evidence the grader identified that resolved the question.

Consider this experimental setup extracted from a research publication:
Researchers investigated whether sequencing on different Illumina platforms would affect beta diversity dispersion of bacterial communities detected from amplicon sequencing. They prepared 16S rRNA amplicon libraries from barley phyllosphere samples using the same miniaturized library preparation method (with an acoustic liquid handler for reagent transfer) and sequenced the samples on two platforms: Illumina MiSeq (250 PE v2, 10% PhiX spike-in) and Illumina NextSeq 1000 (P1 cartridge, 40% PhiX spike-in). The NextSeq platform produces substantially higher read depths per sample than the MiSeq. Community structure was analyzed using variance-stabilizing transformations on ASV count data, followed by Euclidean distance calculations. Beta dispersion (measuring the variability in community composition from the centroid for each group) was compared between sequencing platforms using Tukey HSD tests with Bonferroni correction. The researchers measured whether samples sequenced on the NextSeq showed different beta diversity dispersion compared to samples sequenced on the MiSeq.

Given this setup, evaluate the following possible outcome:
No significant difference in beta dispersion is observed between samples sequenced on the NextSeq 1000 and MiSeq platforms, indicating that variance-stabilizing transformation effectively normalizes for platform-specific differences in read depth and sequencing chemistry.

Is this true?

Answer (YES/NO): NO